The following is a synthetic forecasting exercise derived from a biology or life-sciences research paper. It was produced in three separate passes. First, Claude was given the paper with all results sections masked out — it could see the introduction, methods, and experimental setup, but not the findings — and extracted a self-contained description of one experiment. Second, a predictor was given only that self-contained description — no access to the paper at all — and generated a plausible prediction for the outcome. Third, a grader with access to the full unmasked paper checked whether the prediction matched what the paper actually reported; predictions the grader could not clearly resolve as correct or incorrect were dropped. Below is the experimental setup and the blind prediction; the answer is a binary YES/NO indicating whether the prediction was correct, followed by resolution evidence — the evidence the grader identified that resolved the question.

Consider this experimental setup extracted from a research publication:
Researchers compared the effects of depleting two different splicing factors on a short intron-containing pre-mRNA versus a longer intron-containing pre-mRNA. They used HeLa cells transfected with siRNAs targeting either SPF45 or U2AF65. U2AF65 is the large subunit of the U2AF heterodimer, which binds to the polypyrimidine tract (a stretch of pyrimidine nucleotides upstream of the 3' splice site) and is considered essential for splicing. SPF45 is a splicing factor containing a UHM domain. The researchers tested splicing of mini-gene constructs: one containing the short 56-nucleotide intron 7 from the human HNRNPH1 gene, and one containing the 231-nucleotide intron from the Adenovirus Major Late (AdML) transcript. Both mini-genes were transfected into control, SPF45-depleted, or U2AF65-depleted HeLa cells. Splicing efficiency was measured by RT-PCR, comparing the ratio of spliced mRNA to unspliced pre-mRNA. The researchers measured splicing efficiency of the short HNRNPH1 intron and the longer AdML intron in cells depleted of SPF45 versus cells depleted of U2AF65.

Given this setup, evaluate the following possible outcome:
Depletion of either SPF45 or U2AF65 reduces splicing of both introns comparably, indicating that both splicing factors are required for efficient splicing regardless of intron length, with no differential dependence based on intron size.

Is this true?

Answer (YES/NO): NO